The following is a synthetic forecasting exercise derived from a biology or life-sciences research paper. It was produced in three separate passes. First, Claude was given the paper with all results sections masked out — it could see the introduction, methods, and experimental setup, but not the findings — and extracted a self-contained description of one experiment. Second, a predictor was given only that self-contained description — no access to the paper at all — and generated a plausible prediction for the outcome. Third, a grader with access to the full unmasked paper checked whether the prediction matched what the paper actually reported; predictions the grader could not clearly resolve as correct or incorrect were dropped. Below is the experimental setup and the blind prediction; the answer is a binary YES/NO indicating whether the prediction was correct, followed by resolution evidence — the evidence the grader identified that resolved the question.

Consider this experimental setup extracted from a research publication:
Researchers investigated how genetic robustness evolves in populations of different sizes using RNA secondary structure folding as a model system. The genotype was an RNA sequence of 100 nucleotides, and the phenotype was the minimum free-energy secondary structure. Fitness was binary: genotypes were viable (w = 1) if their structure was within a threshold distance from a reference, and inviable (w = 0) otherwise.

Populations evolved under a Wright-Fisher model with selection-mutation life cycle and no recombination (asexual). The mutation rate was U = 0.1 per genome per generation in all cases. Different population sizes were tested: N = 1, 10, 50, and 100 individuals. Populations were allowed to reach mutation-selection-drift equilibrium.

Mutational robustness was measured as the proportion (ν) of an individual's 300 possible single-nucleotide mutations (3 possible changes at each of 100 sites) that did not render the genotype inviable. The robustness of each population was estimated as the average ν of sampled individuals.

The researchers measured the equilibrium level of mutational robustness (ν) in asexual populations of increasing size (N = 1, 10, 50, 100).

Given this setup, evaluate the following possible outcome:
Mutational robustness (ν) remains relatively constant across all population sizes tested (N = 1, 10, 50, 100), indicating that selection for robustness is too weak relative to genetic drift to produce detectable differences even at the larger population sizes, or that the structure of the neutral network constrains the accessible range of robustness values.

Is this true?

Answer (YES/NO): NO